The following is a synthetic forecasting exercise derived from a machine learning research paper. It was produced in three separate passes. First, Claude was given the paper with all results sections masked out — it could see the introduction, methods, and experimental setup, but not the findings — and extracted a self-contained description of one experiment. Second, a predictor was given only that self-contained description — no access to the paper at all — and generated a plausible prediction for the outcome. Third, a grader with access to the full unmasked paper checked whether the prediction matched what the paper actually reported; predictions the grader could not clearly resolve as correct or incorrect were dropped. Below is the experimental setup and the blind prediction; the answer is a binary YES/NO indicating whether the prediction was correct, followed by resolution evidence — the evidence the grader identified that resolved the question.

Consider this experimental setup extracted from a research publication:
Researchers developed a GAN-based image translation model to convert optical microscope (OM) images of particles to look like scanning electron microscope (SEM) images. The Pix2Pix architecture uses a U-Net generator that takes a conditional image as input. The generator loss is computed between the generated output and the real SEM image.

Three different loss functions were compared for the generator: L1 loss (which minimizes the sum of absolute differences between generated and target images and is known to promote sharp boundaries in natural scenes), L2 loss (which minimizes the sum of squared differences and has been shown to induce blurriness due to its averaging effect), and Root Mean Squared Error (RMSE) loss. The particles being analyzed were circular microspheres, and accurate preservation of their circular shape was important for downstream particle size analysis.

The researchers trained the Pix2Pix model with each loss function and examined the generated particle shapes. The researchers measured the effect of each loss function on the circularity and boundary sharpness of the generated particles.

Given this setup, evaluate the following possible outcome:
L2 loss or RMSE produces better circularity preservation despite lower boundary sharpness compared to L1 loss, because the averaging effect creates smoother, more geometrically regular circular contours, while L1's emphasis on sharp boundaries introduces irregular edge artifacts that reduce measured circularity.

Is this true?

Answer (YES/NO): NO